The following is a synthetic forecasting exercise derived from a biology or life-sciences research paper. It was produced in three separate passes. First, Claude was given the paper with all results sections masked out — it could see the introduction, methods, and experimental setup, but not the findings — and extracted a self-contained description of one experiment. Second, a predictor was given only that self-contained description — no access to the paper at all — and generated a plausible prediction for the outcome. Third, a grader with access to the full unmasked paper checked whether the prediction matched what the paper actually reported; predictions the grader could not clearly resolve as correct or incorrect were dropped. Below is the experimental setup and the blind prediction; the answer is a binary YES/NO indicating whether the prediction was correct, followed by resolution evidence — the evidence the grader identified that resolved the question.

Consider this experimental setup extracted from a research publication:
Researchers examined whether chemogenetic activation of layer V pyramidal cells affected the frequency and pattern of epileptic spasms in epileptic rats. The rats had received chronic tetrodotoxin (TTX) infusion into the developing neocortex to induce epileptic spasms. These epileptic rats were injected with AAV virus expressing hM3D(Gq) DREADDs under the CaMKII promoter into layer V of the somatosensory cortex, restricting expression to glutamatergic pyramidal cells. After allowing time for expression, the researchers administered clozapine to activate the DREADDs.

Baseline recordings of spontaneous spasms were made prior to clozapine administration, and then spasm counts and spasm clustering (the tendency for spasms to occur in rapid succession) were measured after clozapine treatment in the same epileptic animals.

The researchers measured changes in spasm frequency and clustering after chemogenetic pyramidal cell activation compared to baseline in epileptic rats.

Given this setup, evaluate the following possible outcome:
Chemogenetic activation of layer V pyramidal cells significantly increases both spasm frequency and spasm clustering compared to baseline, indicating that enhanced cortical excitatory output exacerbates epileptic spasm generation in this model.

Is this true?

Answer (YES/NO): YES